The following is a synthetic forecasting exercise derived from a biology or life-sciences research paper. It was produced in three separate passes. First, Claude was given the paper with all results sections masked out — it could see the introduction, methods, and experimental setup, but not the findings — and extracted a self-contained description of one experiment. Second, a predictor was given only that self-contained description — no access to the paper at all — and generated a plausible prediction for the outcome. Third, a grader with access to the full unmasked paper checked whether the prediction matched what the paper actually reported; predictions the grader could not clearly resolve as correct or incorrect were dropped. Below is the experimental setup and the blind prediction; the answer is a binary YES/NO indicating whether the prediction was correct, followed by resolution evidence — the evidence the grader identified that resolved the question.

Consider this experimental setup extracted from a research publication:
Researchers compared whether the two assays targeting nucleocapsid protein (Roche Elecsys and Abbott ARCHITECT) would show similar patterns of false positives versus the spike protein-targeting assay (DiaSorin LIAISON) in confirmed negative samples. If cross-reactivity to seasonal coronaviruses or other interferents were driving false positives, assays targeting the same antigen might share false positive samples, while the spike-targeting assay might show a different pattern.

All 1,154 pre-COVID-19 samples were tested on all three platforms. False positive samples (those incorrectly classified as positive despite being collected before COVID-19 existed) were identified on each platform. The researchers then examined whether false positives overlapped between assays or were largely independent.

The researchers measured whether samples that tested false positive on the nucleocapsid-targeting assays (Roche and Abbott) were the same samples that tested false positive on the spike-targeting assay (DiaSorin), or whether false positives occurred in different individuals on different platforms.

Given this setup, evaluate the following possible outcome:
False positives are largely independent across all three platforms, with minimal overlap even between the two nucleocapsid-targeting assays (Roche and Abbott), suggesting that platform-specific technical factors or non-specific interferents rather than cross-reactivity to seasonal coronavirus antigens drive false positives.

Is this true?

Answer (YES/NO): YES